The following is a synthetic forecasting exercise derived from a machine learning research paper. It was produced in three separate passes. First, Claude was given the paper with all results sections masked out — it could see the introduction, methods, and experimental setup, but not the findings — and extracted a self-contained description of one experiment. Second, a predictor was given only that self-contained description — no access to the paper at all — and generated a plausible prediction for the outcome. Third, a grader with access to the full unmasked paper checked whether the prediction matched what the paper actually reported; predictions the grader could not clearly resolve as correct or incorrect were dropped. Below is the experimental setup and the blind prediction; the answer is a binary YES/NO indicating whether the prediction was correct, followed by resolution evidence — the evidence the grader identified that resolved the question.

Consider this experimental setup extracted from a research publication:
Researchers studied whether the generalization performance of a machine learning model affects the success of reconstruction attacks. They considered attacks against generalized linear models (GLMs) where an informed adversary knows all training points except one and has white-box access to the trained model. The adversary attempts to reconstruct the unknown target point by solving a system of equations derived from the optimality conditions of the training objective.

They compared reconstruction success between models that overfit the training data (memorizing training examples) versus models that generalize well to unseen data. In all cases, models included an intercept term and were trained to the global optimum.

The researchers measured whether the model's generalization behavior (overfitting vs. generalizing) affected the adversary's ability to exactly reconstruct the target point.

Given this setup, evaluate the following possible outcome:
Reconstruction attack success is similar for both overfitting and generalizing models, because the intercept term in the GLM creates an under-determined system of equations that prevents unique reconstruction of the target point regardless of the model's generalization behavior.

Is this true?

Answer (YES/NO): NO